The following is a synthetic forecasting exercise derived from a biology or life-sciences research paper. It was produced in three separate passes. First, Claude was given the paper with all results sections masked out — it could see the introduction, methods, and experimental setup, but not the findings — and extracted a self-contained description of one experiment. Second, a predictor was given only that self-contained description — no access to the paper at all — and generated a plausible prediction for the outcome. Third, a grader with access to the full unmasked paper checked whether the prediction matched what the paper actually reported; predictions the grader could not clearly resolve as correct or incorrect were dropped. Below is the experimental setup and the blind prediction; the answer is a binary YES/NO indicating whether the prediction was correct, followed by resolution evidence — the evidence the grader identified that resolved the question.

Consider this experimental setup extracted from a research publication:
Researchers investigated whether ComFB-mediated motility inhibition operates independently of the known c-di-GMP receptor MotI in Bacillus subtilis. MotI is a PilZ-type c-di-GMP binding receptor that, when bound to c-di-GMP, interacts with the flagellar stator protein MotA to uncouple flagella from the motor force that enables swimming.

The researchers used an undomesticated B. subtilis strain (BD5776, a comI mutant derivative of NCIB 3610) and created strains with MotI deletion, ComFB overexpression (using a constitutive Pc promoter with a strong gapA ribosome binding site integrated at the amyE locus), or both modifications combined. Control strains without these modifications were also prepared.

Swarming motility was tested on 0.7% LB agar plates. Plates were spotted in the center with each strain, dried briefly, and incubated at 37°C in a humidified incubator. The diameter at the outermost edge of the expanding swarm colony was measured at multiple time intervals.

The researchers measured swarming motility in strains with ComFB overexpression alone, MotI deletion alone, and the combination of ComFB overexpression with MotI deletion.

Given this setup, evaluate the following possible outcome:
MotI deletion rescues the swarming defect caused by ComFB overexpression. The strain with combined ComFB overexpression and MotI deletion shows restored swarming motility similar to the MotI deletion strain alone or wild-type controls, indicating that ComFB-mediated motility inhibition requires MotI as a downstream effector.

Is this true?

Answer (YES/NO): NO